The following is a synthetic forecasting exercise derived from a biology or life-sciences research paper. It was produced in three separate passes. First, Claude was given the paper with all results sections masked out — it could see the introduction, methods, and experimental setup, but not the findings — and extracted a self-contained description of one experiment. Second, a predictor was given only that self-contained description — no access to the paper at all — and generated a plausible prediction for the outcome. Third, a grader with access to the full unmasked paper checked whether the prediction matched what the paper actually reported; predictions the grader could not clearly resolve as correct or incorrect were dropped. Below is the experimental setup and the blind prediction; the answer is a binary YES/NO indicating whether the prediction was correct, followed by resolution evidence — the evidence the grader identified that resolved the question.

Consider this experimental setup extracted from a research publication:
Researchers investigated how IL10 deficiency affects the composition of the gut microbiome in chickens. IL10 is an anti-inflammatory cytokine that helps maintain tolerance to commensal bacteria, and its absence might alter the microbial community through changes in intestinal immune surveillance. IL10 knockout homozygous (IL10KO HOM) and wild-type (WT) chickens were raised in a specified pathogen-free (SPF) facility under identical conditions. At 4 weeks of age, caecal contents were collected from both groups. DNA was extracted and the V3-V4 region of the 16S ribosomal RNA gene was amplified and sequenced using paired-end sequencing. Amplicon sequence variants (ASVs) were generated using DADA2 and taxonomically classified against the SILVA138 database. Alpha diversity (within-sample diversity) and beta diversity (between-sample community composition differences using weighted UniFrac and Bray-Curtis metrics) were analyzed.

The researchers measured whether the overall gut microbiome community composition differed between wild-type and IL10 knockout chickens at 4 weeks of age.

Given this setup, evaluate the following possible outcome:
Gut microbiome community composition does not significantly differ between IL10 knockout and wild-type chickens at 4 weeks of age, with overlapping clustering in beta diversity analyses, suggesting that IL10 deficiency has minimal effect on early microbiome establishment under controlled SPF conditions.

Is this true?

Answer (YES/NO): NO